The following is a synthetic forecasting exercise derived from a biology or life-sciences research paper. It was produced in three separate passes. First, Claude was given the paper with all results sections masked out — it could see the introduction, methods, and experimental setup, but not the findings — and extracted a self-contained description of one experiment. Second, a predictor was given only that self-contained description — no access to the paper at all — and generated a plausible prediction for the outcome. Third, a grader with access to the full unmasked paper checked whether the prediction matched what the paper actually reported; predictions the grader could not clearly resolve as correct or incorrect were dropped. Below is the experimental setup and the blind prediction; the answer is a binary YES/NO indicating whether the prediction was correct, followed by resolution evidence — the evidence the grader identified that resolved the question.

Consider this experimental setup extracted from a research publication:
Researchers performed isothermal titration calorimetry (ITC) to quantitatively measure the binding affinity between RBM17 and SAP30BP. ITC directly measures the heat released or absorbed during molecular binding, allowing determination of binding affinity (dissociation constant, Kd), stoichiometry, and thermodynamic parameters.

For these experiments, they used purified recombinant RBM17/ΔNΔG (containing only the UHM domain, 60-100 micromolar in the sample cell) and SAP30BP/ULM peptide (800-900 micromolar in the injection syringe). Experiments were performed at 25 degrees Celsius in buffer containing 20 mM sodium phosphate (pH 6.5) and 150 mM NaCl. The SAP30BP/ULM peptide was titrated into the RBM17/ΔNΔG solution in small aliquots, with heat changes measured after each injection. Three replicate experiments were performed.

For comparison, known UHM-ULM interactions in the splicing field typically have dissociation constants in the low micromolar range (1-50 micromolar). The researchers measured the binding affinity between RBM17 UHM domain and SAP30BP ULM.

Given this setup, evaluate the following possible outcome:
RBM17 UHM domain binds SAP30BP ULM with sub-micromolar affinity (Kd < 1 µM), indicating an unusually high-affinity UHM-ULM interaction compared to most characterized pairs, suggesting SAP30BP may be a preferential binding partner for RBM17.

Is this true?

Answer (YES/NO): NO